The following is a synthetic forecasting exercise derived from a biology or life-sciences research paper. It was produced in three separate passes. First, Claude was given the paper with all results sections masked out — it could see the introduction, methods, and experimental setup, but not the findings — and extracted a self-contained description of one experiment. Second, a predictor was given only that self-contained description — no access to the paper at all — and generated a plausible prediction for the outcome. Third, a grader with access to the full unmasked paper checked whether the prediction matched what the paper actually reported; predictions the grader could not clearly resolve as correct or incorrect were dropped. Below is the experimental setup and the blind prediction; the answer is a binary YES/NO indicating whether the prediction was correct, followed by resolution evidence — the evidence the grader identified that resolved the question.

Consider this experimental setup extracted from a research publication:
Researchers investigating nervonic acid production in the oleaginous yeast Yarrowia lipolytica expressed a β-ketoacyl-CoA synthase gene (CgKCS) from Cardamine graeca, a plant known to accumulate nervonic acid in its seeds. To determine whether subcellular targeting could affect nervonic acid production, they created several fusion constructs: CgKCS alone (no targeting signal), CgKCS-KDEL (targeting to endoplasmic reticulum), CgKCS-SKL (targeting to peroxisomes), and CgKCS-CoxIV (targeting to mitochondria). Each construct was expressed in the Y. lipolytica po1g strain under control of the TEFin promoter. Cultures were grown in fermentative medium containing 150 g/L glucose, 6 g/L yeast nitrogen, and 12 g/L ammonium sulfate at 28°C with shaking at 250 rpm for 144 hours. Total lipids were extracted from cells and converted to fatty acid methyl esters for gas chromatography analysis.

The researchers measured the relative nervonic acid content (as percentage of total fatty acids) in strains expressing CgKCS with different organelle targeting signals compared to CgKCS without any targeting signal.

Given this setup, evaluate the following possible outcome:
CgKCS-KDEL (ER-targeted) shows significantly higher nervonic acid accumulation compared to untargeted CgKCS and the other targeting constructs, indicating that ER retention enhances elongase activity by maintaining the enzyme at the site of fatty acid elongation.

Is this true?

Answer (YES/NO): NO